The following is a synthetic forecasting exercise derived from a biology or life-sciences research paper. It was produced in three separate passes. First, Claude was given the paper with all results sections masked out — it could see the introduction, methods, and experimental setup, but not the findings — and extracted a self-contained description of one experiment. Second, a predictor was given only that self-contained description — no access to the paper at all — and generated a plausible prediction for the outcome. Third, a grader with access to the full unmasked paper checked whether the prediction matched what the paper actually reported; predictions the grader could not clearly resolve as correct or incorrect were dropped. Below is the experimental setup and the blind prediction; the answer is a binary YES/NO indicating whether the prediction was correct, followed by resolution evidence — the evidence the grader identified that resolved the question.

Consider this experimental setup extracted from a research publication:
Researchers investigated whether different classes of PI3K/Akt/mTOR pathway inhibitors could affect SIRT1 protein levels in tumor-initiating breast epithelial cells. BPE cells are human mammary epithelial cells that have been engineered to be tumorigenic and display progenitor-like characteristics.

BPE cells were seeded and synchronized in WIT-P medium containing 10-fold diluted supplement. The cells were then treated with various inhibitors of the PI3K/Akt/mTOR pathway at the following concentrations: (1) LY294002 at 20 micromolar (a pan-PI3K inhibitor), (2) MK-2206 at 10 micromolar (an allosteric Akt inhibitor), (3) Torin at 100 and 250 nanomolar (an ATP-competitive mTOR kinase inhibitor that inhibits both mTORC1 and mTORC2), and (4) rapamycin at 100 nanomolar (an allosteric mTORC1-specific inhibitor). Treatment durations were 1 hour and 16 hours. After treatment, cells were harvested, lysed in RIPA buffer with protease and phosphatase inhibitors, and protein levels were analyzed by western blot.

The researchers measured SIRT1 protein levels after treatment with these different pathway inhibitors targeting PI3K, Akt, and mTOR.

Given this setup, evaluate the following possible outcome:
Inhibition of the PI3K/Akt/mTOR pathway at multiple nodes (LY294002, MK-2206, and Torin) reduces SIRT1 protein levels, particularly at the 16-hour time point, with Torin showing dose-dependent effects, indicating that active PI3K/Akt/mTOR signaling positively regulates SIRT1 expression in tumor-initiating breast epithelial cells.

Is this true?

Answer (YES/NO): NO